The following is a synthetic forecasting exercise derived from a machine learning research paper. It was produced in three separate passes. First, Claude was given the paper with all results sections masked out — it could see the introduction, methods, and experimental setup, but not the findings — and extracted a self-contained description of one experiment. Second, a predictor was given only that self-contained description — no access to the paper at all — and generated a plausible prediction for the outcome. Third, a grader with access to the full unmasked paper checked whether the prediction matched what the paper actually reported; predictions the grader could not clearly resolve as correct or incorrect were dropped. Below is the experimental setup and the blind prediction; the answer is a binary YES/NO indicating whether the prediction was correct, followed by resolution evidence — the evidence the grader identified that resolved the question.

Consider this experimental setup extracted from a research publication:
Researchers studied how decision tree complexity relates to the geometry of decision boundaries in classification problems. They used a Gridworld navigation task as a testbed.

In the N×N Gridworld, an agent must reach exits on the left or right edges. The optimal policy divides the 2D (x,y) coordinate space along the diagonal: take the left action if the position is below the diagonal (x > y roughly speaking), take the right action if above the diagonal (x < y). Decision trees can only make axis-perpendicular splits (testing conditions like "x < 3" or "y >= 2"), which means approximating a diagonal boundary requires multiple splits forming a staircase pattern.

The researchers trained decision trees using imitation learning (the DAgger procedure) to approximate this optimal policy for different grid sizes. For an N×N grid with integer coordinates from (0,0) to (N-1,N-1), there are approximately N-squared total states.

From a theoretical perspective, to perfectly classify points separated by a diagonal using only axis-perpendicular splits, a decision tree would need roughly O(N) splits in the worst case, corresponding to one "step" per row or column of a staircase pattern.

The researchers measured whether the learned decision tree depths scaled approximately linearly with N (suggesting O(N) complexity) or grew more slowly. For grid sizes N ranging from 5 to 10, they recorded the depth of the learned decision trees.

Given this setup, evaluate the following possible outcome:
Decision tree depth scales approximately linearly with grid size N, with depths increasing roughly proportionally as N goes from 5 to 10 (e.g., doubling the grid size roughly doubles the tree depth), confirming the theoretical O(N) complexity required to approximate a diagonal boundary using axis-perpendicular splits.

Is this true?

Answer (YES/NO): NO